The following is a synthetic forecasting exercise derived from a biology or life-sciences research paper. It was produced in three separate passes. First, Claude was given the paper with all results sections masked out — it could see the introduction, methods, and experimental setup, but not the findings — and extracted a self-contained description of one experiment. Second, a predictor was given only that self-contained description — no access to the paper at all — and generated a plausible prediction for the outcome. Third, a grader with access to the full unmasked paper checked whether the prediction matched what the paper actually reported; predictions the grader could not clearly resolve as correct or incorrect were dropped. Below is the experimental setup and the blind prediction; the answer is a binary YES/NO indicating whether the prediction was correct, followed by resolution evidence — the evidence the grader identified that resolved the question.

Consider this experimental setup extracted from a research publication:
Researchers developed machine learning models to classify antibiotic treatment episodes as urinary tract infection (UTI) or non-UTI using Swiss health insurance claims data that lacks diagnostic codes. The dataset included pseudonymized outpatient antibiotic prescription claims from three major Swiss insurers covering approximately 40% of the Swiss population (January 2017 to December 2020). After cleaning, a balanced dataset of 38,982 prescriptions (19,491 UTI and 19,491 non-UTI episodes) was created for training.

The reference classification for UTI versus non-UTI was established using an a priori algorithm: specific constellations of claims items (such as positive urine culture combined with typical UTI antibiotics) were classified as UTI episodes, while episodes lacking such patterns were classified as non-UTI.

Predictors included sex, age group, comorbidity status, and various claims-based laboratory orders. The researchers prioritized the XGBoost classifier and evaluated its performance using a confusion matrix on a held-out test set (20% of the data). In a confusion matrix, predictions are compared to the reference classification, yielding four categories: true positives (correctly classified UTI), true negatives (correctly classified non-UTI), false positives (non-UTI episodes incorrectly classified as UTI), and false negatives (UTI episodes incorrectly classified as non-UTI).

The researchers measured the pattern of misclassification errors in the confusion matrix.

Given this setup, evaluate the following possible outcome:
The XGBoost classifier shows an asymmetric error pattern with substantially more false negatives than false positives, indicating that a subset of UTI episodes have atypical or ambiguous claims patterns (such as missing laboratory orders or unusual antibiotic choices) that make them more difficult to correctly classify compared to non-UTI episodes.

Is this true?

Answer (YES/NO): NO